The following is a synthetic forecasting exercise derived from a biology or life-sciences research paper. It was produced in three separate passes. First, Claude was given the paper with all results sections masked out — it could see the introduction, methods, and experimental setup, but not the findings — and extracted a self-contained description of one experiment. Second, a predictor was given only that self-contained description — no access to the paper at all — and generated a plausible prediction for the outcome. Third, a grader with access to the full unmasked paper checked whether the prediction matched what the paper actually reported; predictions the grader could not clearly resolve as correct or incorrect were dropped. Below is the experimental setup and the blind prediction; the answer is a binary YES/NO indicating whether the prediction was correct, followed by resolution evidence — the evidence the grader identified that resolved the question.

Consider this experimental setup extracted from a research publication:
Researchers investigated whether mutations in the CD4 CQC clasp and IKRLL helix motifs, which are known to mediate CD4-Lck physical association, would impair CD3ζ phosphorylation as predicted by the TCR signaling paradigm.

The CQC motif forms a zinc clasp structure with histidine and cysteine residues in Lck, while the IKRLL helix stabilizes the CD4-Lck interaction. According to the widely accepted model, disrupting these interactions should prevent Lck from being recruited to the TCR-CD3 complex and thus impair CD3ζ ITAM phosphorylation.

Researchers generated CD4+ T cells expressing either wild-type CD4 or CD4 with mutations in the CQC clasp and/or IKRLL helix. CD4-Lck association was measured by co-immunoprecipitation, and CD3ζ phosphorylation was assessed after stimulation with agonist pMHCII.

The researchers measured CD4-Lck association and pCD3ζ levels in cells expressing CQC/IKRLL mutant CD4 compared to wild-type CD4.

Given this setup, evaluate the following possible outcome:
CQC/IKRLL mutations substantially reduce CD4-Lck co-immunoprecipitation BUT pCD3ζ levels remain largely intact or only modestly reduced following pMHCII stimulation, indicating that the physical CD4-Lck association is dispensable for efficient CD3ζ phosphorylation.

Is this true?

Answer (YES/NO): YES